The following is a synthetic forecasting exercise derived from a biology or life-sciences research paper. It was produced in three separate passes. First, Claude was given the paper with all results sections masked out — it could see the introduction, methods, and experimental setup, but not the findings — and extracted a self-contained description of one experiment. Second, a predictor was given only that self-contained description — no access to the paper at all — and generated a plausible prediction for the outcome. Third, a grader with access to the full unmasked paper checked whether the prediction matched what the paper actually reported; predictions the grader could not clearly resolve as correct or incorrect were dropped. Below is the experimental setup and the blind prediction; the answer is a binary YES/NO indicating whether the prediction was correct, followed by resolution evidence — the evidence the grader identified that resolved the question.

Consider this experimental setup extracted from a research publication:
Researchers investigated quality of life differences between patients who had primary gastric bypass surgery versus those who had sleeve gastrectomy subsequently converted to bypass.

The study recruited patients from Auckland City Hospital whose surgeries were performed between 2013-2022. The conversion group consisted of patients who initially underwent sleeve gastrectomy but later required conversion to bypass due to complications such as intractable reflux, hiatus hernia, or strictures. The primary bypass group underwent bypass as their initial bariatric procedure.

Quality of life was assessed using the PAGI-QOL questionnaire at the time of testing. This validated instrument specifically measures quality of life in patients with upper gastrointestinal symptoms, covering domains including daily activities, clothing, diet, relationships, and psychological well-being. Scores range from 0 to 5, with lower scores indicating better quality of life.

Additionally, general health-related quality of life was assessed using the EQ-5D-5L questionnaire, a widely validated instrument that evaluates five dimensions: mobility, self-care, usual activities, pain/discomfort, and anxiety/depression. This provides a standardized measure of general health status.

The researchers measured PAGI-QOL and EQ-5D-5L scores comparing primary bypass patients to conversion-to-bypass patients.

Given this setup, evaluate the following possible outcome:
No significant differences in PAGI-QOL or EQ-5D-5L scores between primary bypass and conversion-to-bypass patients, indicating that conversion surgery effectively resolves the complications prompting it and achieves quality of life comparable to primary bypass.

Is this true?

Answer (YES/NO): NO